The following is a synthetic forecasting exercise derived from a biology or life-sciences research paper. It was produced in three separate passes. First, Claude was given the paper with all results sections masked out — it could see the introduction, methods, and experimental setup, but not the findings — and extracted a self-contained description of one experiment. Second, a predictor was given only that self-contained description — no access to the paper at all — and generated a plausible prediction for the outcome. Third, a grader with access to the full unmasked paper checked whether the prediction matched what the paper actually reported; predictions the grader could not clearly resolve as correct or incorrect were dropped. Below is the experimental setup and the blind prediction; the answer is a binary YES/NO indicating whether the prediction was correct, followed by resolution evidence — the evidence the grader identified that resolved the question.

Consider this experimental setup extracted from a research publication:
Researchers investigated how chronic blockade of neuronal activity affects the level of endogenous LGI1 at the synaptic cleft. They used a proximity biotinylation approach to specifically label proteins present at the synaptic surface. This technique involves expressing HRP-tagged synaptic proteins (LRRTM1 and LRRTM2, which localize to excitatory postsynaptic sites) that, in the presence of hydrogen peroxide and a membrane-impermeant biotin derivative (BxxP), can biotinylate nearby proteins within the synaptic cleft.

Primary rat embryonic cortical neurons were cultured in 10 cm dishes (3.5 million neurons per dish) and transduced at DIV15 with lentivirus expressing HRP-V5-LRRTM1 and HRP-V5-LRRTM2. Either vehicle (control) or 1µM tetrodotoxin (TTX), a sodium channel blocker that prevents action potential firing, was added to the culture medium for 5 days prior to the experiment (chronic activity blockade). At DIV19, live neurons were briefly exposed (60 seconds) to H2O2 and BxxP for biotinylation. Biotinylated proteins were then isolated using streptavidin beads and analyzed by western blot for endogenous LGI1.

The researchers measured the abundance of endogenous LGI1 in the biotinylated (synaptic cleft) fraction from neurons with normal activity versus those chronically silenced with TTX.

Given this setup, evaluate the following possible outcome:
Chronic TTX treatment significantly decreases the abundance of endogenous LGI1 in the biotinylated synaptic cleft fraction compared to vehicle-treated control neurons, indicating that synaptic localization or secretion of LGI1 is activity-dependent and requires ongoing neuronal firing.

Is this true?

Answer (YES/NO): YES